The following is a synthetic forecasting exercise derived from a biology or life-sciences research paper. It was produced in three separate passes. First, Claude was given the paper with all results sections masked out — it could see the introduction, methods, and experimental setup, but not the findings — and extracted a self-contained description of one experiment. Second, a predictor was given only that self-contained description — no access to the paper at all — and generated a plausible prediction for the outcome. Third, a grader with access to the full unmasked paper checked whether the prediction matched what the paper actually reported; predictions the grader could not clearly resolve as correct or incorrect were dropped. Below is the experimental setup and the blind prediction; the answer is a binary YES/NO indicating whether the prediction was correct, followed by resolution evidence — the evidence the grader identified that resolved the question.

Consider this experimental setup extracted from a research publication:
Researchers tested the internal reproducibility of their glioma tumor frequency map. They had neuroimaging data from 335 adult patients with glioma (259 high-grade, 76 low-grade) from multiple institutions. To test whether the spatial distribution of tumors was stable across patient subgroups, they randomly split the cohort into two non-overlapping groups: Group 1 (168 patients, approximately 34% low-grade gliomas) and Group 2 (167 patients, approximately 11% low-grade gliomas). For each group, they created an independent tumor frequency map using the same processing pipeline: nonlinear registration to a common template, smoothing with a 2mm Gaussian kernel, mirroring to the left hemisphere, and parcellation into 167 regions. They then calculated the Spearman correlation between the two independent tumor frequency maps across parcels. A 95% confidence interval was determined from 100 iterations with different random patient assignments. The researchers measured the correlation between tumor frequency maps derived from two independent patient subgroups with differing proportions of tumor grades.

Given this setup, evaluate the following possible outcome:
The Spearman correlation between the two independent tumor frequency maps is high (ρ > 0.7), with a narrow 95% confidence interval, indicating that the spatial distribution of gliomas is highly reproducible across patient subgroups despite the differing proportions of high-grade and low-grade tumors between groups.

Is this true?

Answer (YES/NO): YES